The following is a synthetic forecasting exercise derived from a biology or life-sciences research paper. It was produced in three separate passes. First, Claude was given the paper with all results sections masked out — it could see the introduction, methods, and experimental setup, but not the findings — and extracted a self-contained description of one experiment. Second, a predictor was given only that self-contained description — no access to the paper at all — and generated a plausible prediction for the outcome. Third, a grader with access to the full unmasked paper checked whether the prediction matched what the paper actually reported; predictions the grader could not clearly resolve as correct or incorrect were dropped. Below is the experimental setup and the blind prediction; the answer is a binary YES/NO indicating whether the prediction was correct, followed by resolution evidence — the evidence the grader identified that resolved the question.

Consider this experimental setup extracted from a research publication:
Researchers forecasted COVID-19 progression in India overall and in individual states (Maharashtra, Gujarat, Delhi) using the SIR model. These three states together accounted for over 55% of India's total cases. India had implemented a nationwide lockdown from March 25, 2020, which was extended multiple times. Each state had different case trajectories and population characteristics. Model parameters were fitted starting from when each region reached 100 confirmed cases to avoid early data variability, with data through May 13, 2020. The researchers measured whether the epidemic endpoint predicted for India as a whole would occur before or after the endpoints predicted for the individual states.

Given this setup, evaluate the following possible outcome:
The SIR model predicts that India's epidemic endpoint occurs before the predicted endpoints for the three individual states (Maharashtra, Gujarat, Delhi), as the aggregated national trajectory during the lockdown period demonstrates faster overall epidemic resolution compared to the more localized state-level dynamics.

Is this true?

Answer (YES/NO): NO